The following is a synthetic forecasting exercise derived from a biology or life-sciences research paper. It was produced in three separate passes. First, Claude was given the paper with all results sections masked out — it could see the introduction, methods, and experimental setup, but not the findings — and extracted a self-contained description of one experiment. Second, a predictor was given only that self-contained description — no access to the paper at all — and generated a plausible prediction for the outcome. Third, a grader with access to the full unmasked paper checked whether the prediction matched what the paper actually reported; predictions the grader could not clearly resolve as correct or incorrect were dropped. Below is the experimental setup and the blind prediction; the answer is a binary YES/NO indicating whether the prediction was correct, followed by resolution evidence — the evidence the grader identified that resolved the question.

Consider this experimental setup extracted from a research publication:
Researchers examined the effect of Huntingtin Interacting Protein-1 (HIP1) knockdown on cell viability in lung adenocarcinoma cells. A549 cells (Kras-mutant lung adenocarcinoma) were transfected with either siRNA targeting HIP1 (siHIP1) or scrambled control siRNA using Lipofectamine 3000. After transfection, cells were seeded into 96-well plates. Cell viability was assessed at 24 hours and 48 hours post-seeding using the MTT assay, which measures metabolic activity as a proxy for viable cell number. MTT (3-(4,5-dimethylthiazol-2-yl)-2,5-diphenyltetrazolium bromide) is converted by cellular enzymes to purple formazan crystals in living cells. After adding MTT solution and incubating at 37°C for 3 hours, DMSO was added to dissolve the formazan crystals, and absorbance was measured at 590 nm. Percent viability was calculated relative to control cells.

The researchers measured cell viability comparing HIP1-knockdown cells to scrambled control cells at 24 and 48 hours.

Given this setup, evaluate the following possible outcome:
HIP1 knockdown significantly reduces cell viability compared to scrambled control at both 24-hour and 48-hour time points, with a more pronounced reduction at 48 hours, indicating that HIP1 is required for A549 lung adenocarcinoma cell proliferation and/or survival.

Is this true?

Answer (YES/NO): NO